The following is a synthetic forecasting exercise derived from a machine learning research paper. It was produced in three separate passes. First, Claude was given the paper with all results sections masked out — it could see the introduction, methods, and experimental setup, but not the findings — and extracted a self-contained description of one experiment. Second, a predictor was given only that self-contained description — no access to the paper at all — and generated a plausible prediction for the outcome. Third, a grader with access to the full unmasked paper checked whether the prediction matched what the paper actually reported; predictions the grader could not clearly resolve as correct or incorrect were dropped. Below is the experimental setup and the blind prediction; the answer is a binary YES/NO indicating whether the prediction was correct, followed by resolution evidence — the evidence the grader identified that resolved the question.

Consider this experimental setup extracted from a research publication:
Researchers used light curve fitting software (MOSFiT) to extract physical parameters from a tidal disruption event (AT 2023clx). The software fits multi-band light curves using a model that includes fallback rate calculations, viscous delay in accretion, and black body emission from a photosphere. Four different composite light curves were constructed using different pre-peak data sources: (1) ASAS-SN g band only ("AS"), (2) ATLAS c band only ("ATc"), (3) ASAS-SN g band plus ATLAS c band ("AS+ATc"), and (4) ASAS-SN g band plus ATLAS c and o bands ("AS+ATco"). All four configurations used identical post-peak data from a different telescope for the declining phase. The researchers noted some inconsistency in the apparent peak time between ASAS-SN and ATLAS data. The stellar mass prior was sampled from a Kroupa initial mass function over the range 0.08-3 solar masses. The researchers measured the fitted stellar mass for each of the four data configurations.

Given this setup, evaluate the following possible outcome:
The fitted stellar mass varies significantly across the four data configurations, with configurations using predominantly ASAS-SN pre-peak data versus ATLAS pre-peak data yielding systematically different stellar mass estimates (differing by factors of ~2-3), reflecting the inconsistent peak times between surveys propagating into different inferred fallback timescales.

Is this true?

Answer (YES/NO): NO